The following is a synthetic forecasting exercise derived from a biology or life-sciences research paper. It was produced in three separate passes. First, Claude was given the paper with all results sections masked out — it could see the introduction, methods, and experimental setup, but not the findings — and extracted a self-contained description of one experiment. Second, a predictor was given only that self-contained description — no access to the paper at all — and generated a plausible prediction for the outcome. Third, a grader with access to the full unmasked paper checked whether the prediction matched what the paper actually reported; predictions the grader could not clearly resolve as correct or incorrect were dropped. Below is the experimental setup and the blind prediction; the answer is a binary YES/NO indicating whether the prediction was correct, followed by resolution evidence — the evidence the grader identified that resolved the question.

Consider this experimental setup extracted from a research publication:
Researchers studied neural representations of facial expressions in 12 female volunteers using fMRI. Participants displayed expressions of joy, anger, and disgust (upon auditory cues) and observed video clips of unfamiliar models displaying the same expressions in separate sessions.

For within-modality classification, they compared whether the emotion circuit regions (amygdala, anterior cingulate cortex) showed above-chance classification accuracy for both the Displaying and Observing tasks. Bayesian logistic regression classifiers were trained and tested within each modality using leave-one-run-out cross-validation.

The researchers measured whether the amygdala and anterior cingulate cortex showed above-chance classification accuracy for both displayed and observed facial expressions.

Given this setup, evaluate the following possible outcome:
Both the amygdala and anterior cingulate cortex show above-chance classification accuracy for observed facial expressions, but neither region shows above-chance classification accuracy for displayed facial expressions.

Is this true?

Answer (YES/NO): NO